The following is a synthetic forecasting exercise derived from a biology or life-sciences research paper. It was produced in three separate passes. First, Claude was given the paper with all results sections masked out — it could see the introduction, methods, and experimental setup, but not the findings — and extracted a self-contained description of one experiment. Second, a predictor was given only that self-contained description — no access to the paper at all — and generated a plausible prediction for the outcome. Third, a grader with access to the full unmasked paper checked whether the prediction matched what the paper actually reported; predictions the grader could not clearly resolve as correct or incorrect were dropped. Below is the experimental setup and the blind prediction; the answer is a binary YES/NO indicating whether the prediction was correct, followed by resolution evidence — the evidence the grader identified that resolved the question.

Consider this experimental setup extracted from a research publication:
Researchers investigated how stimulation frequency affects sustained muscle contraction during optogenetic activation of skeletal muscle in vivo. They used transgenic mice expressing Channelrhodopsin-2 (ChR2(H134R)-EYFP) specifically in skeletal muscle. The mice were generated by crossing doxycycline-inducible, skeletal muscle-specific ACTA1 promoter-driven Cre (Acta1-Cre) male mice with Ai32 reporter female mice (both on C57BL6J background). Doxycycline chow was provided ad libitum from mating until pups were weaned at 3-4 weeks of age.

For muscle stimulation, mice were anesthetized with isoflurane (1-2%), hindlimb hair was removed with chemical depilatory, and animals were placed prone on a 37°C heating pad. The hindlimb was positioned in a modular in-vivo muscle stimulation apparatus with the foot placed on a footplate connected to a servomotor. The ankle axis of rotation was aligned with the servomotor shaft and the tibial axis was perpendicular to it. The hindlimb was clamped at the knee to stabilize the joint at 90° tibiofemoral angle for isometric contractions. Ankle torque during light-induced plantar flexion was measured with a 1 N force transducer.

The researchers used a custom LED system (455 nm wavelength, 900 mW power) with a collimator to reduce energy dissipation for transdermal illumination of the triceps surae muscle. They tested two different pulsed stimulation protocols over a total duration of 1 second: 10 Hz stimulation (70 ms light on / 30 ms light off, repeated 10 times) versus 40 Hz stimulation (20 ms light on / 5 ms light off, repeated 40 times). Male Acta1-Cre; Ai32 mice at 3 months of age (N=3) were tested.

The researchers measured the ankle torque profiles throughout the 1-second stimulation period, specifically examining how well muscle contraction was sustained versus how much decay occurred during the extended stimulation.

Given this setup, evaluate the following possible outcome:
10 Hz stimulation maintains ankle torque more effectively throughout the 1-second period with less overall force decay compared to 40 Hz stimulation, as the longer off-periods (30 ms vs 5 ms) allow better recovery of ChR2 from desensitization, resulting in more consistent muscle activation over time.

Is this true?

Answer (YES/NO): YES